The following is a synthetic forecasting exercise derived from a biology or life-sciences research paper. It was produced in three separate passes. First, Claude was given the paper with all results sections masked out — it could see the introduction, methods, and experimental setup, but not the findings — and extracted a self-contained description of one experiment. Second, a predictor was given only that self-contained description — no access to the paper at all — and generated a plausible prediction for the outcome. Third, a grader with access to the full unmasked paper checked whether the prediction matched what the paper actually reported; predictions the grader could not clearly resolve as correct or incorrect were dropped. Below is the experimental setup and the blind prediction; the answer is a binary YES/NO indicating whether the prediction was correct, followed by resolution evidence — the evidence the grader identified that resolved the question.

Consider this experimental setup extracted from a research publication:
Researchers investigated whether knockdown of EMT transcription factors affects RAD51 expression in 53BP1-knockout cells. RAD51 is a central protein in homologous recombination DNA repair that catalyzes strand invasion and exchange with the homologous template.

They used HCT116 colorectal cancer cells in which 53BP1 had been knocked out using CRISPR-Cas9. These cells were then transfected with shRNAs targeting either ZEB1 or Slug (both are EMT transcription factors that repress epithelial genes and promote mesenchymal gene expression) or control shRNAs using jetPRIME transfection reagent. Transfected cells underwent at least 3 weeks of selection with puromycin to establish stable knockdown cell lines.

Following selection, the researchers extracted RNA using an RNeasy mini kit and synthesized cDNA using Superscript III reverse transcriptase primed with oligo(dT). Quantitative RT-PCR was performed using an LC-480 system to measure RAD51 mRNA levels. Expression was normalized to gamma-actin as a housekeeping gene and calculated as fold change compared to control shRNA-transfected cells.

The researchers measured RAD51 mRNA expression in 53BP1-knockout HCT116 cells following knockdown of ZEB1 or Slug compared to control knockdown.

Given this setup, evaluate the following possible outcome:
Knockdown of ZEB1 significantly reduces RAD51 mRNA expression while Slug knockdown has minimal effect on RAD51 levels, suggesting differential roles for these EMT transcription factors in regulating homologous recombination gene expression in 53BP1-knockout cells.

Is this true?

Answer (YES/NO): NO